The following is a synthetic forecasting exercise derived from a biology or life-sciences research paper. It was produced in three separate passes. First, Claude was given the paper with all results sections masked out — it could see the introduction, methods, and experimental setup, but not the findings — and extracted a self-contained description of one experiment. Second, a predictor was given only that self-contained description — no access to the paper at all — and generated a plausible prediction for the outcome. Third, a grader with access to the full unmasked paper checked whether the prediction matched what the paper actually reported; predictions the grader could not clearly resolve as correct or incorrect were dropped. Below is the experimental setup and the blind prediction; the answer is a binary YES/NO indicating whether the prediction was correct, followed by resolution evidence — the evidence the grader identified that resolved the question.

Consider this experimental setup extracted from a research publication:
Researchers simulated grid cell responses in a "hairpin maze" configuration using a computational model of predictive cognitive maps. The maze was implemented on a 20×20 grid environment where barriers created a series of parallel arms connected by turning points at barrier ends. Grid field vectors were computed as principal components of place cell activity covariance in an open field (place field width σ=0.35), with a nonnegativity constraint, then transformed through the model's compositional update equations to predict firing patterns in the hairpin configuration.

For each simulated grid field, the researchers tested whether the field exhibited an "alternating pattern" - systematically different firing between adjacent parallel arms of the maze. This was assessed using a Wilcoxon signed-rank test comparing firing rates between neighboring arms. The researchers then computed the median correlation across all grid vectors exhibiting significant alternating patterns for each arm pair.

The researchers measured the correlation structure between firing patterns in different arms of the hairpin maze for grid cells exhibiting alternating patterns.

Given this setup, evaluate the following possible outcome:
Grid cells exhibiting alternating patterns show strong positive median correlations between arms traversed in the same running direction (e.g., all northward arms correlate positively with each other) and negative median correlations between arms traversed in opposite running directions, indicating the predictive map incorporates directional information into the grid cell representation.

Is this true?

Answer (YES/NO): NO